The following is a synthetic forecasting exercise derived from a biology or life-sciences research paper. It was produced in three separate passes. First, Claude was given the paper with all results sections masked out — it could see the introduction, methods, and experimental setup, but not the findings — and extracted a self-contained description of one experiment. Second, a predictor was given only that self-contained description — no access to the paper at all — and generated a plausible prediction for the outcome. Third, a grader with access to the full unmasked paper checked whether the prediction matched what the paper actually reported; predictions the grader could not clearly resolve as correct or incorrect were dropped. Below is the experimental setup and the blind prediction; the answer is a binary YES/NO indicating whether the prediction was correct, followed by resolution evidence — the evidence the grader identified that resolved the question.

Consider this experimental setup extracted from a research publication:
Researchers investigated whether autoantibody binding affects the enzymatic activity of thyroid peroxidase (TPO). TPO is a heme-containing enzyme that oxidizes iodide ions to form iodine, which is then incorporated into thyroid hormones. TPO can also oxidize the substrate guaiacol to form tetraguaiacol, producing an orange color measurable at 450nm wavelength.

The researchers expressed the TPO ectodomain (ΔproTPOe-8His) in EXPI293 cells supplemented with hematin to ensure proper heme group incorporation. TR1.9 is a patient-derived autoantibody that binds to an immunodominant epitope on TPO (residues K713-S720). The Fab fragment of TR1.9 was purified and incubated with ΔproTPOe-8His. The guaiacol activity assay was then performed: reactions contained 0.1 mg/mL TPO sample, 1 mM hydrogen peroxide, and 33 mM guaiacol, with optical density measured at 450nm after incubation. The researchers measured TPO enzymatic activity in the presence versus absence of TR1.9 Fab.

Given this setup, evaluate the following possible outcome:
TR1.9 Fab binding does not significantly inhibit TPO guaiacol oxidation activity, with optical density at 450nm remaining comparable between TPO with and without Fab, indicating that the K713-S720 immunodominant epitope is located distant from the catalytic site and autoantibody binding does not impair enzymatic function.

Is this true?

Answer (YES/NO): NO